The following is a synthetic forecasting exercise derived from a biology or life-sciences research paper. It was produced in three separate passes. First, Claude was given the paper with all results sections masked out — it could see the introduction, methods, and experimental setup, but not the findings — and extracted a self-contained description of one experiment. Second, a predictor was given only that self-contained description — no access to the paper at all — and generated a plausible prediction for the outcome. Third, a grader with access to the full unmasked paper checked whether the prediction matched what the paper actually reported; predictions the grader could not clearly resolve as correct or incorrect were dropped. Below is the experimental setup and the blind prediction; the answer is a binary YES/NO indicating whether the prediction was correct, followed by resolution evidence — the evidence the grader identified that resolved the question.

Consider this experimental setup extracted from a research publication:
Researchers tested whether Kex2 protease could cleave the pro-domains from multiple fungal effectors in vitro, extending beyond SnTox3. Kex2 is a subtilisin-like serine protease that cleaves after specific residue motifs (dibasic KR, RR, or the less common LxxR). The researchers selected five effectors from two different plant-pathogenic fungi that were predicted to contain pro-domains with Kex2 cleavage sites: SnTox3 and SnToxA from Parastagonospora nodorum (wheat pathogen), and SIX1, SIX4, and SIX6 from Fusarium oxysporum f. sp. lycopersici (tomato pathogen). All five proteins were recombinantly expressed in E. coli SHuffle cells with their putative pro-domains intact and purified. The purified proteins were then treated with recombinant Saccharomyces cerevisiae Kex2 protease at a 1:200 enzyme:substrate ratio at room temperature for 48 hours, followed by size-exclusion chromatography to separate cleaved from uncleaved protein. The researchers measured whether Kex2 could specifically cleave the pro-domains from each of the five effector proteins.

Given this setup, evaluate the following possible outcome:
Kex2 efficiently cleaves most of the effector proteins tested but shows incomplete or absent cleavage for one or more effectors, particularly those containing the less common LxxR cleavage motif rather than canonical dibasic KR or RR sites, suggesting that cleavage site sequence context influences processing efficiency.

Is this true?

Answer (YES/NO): NO